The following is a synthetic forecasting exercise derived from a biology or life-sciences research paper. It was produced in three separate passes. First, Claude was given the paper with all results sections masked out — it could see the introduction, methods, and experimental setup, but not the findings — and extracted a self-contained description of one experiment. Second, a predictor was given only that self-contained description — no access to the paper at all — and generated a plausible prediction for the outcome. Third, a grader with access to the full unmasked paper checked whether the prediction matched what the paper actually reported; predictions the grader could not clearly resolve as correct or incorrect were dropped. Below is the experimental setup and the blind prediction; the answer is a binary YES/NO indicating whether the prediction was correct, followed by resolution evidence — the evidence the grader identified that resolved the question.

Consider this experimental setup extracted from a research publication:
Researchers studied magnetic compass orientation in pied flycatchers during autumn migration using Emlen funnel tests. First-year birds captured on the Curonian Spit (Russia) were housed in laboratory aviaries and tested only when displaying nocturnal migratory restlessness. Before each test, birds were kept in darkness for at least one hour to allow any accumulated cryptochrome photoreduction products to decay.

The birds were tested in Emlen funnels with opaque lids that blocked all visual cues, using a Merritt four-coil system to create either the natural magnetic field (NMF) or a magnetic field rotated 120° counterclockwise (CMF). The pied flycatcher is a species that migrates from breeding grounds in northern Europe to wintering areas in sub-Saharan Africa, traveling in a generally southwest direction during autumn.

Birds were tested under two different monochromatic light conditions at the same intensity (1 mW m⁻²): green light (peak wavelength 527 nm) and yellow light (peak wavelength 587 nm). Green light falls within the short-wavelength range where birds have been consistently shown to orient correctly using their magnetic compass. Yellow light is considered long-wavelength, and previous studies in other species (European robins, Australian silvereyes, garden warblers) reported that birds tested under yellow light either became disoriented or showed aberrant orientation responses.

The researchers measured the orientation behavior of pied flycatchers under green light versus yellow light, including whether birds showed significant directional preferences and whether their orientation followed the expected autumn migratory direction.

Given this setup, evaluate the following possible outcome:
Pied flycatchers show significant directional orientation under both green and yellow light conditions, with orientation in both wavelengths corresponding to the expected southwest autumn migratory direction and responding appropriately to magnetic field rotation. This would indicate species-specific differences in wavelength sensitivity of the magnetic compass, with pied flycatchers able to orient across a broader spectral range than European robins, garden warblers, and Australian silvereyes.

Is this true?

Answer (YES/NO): NO